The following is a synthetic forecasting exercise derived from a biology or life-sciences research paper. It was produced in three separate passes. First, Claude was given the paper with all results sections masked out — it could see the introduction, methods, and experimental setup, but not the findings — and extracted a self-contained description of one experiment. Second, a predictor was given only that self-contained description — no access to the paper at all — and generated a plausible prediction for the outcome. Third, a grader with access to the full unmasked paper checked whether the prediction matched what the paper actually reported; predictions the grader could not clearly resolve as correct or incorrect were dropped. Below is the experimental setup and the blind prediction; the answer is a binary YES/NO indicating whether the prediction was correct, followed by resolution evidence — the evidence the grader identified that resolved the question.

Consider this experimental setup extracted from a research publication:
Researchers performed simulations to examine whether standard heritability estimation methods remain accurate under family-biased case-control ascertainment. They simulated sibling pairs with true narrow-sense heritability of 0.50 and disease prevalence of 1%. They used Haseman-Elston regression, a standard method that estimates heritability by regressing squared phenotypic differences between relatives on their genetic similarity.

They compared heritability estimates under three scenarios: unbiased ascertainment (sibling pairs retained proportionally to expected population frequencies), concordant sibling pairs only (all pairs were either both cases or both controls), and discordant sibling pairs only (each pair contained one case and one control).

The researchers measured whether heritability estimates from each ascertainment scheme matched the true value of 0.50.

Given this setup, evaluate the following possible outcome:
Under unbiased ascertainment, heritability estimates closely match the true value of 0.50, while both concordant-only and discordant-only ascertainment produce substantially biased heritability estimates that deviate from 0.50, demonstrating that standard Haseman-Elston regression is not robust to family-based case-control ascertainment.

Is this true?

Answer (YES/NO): YES